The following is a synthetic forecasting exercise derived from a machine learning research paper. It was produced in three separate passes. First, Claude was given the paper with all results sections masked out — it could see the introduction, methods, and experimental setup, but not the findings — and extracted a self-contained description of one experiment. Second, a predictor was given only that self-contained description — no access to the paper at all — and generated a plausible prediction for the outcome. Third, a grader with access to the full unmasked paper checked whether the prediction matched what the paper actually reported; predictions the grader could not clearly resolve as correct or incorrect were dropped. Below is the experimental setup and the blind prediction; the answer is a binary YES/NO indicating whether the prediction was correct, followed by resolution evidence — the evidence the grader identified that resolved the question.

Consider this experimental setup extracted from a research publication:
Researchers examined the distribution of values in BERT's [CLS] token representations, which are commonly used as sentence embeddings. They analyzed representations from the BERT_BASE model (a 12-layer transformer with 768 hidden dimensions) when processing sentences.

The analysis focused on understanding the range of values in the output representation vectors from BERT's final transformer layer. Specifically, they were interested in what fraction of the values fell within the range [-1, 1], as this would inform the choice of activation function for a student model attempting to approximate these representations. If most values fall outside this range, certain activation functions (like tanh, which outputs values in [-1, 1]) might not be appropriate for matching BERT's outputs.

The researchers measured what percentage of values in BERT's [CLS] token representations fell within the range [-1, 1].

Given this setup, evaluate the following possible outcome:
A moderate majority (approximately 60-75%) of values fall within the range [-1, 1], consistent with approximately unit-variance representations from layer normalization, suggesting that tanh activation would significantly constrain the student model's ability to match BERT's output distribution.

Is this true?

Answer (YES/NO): NO